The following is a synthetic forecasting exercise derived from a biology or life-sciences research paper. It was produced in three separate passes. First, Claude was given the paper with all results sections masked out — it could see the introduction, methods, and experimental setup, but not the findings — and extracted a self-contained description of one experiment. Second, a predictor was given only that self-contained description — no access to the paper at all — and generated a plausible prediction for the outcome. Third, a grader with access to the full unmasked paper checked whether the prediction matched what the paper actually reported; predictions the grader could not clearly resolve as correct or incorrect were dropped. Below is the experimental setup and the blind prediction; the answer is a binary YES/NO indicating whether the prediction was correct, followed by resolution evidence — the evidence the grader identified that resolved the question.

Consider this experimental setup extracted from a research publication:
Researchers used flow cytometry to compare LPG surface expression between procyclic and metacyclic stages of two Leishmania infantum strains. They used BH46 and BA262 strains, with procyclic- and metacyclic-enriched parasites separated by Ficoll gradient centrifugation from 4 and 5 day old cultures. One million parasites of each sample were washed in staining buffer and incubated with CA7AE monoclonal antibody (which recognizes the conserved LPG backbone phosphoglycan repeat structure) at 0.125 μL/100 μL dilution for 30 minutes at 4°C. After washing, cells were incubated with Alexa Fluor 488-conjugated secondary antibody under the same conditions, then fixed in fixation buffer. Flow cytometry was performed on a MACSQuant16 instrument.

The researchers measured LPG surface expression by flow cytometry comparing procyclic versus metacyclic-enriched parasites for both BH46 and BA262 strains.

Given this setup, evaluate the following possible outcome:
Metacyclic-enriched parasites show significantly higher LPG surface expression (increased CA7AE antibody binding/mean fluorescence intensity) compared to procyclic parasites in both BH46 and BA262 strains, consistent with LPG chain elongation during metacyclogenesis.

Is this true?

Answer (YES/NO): NO